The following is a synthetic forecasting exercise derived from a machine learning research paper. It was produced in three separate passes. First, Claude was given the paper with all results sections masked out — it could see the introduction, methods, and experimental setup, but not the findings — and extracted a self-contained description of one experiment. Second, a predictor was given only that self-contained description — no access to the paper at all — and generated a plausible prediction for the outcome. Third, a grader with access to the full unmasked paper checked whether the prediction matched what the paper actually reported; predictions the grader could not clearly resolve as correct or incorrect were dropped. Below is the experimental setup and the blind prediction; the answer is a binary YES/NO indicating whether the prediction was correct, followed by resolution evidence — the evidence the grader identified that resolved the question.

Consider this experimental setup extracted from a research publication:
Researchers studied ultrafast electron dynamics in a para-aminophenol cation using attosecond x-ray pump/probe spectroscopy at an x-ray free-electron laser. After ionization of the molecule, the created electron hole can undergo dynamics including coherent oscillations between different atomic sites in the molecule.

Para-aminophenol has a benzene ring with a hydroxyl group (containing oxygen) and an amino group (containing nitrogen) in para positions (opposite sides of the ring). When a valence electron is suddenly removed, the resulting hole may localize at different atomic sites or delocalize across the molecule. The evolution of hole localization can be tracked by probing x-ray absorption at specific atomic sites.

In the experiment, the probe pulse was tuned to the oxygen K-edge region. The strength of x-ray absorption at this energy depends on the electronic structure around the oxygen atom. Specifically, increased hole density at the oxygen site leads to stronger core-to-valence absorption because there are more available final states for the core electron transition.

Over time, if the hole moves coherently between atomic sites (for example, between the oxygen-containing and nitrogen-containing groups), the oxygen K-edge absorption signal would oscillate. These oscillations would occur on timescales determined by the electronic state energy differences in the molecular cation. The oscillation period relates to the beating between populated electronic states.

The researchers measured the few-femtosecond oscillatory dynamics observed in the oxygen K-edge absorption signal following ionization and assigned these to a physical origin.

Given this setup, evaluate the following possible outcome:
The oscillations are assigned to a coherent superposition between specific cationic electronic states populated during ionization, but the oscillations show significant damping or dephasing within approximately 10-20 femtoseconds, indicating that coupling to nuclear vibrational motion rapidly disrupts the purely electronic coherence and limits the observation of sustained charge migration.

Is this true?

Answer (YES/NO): NO